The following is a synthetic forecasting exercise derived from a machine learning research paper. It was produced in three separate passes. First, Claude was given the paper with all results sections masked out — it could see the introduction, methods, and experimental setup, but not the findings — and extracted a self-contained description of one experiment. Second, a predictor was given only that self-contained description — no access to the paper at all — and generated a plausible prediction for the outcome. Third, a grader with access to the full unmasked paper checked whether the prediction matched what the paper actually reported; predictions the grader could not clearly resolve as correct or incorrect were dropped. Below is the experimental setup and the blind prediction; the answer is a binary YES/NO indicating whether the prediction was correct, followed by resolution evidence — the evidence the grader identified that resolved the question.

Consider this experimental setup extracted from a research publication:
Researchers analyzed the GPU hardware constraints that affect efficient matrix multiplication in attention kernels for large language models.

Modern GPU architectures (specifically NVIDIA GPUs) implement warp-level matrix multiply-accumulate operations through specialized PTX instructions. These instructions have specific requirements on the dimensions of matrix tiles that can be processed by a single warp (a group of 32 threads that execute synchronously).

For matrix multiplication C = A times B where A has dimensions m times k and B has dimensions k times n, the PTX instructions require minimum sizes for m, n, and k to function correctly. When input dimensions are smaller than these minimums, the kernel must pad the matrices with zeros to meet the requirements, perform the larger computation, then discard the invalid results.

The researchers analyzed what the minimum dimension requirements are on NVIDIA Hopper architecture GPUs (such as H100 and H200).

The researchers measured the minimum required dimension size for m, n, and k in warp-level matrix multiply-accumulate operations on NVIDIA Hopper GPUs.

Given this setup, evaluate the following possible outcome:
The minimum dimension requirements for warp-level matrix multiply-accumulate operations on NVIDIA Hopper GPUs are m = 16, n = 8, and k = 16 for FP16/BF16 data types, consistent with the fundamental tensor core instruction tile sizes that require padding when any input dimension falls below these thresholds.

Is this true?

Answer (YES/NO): NO